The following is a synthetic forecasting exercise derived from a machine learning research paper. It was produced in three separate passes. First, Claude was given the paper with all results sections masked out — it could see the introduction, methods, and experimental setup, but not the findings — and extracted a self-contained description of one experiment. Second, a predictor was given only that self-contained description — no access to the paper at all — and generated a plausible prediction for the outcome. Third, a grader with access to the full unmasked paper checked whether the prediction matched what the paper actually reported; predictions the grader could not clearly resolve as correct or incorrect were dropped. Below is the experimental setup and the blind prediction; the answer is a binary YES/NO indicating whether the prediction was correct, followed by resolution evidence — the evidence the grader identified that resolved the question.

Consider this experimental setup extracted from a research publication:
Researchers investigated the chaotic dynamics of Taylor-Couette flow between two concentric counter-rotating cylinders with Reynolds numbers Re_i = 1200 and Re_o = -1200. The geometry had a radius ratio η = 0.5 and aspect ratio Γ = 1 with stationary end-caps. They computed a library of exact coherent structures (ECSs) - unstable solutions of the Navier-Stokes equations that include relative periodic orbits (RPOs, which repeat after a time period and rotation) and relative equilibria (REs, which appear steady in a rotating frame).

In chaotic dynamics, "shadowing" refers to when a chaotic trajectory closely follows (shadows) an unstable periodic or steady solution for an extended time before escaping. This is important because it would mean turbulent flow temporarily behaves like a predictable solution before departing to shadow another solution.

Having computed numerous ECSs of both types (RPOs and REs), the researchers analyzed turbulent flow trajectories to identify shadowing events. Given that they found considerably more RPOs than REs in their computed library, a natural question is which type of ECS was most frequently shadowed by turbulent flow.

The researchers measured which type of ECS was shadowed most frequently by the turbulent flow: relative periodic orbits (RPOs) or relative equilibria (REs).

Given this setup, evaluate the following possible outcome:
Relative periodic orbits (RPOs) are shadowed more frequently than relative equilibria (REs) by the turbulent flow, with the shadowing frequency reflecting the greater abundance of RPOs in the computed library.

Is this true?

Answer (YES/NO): YES